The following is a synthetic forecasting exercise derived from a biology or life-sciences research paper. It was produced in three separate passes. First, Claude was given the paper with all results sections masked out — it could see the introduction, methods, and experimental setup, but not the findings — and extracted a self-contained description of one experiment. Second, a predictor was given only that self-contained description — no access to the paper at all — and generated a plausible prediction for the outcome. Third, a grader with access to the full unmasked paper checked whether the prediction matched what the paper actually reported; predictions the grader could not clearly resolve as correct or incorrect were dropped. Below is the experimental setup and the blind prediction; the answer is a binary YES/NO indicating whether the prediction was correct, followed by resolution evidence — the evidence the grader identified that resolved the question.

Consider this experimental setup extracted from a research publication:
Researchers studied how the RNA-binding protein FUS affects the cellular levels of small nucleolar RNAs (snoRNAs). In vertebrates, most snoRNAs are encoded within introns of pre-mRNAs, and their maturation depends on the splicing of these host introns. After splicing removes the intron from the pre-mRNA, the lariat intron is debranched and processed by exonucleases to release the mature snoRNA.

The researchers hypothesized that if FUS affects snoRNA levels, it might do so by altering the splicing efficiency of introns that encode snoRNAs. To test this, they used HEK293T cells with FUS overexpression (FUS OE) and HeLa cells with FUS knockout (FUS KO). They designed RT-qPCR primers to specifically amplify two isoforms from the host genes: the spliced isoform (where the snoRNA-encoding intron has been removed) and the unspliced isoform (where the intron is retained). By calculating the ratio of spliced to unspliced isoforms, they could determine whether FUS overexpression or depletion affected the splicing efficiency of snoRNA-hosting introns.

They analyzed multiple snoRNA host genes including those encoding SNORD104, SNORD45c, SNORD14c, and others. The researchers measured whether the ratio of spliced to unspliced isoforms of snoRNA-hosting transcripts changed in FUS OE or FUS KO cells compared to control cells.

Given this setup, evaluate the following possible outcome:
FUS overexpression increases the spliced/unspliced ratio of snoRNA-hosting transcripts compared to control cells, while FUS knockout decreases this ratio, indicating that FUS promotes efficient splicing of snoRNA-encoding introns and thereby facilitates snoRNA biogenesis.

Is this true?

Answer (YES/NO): NO